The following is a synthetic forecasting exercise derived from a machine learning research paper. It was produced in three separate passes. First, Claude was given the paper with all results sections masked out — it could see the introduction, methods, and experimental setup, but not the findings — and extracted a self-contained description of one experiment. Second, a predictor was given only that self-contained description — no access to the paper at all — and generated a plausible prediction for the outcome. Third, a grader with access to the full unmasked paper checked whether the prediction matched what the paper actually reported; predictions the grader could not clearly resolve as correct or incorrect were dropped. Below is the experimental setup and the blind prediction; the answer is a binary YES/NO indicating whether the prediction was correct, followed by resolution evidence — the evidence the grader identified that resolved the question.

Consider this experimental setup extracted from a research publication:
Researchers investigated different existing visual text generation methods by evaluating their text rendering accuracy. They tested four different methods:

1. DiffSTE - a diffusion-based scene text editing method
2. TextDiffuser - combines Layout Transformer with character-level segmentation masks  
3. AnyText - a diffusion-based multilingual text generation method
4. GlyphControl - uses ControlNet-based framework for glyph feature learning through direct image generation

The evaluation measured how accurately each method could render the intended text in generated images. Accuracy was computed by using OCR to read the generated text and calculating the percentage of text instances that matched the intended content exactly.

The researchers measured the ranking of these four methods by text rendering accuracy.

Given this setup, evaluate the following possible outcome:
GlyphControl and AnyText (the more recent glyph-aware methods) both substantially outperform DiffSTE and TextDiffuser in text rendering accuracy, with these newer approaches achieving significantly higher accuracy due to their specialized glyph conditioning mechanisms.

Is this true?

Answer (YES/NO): NO